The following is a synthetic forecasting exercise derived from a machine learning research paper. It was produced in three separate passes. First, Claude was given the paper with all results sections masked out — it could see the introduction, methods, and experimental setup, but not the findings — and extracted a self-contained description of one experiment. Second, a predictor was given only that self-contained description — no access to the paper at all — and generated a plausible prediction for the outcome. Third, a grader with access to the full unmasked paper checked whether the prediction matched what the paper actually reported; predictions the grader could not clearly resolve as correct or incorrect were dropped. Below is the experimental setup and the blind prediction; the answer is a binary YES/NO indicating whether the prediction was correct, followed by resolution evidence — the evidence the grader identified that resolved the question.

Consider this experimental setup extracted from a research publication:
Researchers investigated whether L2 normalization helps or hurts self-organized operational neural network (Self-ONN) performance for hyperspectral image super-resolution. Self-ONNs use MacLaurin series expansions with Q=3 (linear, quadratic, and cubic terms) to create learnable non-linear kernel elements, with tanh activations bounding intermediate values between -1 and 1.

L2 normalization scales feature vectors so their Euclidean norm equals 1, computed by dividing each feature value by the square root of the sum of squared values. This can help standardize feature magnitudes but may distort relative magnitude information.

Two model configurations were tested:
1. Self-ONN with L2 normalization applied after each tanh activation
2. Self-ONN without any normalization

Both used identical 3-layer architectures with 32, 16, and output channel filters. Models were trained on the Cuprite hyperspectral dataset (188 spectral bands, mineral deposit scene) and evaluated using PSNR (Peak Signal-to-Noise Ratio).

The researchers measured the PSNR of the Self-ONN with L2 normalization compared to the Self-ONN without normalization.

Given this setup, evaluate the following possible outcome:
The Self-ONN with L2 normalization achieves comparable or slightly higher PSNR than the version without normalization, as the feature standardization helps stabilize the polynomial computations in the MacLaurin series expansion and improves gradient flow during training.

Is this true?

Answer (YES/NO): NO